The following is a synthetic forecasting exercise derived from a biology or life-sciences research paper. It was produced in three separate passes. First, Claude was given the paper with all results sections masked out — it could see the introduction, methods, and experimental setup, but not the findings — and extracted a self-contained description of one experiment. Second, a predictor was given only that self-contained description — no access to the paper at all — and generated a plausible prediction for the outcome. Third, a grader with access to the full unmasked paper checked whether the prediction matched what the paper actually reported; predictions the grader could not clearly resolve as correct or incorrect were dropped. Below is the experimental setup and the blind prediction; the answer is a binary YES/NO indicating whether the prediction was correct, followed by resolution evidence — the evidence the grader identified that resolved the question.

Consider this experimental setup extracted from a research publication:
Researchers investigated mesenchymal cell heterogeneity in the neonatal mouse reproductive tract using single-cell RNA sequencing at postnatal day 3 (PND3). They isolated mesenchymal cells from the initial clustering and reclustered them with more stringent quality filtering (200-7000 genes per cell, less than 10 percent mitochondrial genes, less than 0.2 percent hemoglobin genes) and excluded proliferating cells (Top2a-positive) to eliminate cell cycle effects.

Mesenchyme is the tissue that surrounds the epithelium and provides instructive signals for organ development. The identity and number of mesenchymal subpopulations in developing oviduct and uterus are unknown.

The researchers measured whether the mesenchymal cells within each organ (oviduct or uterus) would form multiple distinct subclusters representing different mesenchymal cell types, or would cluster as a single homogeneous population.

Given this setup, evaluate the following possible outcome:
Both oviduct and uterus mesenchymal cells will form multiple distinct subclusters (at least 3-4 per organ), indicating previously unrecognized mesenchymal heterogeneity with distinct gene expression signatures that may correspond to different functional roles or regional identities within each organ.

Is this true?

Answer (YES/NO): YES